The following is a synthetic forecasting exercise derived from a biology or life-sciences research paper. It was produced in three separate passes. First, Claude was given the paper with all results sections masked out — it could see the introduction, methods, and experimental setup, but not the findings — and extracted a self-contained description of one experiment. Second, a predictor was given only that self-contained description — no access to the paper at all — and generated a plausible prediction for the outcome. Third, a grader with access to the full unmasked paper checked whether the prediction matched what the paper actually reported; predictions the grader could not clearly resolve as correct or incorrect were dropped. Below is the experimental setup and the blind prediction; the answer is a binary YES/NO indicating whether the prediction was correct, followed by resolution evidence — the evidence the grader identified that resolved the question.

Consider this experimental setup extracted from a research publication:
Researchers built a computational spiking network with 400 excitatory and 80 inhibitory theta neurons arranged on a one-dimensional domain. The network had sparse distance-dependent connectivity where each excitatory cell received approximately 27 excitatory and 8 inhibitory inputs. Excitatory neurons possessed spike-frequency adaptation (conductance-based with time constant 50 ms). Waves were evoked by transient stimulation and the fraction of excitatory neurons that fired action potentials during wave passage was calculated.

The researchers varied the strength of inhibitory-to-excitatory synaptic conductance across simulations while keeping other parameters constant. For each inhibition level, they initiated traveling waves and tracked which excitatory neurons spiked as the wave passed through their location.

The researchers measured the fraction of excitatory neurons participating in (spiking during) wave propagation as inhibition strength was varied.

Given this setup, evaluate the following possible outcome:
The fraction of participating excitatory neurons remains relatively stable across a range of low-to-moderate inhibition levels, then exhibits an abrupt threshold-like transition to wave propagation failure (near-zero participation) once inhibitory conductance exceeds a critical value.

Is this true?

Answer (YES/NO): NO